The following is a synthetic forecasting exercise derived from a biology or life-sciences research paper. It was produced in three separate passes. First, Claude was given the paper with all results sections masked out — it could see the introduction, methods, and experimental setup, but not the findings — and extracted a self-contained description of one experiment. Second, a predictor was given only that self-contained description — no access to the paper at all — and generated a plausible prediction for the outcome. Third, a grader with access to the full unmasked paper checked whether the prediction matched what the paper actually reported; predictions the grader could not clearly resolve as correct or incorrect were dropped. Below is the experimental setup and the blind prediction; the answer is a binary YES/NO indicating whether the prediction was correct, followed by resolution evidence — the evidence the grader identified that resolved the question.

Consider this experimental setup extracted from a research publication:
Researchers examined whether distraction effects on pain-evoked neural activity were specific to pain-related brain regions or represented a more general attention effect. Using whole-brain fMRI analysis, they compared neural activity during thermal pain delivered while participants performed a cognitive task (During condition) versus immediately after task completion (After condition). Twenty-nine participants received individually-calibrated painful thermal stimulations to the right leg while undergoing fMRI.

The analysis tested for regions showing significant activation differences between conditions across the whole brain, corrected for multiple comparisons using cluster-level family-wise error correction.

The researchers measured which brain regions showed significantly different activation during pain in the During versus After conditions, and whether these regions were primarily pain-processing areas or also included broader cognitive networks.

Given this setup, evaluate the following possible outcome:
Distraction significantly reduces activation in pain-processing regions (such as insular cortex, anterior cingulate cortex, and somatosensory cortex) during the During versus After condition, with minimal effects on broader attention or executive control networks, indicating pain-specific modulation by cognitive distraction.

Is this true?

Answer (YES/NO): NO